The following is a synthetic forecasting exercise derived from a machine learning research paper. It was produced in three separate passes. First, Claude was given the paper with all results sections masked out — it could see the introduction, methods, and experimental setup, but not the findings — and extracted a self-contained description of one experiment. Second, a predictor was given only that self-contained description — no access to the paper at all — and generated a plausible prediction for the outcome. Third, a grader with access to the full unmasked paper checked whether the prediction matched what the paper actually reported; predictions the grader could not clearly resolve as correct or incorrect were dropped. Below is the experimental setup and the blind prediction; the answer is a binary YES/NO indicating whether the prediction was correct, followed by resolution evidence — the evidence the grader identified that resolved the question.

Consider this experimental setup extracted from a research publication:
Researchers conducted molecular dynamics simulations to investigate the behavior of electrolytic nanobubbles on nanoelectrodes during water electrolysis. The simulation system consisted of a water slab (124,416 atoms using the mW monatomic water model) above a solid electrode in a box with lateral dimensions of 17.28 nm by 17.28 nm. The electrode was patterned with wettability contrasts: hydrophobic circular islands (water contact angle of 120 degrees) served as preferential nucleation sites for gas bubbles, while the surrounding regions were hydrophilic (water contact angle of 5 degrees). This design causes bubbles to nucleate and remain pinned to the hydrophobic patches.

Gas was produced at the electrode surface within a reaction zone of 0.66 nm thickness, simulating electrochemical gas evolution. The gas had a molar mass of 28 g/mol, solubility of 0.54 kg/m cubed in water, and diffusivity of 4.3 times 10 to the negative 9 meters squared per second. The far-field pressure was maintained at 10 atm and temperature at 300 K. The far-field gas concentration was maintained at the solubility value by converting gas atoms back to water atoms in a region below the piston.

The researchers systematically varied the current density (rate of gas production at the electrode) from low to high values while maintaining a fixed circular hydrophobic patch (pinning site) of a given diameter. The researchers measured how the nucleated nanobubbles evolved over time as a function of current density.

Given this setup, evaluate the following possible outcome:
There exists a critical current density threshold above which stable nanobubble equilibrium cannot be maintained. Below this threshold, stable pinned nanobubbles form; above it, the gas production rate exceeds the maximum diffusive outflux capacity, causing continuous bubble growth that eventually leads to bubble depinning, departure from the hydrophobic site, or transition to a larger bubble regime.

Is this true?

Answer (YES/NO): YES